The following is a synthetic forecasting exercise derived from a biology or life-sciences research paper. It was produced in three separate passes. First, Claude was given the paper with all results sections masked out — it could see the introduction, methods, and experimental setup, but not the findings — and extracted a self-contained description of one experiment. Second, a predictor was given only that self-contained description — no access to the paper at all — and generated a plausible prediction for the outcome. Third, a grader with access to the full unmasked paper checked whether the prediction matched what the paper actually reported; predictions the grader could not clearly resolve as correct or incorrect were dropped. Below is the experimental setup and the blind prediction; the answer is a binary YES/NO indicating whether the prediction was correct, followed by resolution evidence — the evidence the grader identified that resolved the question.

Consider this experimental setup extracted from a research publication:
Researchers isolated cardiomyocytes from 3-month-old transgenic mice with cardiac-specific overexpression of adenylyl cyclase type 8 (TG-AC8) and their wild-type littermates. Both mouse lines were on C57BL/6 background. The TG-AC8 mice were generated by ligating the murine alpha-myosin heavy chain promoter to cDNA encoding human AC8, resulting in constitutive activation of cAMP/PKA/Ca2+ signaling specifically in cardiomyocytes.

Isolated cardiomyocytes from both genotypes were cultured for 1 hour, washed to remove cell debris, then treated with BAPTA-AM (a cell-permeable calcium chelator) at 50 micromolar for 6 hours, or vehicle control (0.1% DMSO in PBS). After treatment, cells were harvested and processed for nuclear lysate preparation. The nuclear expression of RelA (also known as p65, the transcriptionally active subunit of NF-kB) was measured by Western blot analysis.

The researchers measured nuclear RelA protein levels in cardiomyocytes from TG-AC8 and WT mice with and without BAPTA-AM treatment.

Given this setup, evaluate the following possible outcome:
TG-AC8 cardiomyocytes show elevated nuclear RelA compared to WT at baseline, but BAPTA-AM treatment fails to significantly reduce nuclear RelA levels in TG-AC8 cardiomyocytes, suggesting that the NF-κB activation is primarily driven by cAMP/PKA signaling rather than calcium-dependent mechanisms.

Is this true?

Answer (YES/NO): NO